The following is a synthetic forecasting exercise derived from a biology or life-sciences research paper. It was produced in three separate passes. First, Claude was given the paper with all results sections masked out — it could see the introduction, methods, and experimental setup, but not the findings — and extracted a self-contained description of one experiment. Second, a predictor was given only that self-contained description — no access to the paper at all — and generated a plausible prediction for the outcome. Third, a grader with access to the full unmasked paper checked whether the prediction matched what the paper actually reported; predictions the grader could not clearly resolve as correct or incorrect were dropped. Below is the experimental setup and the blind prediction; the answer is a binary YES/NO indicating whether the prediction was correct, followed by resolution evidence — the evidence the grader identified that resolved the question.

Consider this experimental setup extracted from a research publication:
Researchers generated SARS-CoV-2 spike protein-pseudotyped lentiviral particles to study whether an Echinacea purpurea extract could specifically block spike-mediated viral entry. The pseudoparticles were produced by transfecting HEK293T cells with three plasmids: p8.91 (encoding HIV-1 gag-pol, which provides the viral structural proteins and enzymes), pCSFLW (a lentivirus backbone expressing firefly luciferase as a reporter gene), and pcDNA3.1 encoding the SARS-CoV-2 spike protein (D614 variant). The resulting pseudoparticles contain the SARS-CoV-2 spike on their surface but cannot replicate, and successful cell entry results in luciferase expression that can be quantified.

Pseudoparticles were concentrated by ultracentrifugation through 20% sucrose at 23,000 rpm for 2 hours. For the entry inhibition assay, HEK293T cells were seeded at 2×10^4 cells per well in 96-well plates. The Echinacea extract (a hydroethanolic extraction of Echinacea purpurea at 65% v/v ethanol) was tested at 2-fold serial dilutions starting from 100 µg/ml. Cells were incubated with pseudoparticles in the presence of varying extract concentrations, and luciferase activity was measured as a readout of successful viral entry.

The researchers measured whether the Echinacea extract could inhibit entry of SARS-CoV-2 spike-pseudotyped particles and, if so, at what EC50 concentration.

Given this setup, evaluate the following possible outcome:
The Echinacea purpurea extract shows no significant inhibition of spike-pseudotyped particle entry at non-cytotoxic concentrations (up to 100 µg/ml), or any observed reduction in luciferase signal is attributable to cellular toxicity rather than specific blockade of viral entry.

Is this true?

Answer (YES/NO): NO